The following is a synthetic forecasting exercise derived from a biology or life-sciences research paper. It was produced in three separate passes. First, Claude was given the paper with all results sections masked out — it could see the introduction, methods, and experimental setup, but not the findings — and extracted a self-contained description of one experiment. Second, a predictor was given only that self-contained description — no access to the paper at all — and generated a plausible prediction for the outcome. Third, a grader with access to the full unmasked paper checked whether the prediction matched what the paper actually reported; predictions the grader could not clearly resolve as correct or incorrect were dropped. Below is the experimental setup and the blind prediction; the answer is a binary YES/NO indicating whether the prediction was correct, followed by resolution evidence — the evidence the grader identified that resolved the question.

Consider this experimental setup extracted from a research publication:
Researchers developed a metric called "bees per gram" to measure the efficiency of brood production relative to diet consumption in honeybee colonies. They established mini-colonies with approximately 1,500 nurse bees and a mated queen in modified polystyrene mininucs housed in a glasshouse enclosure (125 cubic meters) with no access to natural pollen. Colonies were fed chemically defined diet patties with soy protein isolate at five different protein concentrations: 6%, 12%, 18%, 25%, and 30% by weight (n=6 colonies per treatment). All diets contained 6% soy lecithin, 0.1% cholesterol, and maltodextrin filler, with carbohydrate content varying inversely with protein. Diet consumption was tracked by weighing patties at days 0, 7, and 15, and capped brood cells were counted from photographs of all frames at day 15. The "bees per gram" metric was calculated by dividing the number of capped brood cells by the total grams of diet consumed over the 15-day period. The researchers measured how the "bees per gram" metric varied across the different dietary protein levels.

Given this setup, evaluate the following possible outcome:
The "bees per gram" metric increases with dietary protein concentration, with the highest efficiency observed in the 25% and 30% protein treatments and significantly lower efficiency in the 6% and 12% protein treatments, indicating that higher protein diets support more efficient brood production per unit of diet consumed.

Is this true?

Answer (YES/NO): YES